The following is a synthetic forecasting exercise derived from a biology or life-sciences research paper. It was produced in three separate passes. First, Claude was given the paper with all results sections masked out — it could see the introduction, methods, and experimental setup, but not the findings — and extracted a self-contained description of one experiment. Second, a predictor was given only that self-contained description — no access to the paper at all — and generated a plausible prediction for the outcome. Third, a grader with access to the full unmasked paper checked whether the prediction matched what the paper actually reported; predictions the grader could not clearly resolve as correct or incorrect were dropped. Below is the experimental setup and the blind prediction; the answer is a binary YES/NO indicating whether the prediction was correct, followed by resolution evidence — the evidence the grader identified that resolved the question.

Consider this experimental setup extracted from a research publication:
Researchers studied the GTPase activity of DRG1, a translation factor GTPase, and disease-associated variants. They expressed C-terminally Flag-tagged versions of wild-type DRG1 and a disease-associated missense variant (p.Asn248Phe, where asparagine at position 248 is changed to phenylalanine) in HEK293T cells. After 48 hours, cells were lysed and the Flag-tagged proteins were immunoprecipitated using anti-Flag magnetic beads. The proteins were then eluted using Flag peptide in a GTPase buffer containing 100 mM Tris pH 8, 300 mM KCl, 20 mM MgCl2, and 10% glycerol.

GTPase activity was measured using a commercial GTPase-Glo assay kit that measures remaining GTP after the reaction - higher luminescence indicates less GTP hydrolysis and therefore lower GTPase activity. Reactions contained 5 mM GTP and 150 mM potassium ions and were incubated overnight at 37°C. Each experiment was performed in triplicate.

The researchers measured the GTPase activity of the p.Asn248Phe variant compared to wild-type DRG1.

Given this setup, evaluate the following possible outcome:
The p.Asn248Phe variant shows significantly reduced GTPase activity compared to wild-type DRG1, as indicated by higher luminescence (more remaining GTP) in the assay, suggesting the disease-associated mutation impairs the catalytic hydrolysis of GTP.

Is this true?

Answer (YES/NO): YES